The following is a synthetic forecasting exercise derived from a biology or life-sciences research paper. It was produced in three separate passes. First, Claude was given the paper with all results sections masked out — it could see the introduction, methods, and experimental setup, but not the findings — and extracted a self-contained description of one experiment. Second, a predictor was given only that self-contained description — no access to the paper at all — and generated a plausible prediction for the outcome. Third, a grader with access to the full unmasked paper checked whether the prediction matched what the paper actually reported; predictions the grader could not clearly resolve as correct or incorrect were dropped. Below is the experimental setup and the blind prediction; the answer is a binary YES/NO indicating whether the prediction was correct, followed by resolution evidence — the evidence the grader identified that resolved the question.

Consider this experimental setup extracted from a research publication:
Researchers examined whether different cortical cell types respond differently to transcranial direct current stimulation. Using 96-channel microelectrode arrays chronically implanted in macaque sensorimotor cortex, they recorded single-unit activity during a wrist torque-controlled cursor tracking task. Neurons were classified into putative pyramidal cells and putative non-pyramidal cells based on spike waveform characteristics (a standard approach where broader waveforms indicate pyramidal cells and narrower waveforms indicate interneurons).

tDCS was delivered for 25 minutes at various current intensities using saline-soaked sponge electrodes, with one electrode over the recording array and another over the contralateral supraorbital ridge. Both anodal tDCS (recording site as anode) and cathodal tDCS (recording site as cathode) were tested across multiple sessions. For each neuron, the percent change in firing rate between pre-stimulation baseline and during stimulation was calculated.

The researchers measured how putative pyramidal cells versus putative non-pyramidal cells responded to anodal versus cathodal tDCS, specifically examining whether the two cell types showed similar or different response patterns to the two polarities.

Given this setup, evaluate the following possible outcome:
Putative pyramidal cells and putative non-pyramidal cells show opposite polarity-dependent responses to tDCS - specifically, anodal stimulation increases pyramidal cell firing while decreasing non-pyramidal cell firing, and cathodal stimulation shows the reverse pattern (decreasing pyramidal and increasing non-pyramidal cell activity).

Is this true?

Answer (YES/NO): NO